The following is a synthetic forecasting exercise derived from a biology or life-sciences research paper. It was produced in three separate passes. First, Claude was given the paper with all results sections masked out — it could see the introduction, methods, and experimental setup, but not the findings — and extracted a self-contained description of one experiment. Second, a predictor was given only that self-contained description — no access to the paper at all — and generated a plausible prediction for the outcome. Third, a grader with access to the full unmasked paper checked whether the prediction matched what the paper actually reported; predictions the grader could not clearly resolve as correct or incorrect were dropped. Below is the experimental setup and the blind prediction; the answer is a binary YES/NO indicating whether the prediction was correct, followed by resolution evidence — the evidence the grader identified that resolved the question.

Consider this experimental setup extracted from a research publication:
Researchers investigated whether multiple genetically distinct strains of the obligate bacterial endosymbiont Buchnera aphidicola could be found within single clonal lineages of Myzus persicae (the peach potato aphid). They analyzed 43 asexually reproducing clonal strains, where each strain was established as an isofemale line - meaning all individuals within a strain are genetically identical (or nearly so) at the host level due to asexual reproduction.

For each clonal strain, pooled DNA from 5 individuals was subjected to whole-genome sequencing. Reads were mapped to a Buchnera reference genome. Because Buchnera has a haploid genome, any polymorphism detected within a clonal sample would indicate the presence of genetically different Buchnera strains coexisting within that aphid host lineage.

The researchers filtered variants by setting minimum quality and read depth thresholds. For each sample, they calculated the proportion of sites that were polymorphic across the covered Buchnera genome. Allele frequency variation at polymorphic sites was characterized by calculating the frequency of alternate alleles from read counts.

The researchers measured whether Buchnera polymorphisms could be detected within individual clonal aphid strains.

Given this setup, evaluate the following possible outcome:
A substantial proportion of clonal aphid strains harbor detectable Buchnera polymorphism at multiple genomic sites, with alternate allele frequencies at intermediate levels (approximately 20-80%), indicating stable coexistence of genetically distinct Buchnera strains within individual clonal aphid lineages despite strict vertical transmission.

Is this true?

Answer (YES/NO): NO